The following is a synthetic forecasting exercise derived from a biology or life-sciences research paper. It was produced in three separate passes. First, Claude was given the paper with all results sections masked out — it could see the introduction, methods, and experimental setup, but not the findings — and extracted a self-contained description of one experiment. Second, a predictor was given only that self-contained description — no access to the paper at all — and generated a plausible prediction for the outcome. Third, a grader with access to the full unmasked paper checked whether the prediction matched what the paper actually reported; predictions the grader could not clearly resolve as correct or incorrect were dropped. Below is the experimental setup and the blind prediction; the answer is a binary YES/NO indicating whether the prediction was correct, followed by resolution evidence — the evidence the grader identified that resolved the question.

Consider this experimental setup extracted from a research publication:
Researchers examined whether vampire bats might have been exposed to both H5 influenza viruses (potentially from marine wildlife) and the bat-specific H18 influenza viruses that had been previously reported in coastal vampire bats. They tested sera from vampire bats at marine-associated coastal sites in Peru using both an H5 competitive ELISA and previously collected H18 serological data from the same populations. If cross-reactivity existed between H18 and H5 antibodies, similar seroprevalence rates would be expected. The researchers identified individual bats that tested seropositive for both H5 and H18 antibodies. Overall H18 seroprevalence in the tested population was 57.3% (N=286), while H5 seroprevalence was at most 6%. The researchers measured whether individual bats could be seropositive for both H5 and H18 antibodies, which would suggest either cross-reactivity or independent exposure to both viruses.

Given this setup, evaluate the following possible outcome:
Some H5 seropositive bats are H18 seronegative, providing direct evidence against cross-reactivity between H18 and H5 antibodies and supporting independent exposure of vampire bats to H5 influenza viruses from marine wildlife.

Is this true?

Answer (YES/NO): YES